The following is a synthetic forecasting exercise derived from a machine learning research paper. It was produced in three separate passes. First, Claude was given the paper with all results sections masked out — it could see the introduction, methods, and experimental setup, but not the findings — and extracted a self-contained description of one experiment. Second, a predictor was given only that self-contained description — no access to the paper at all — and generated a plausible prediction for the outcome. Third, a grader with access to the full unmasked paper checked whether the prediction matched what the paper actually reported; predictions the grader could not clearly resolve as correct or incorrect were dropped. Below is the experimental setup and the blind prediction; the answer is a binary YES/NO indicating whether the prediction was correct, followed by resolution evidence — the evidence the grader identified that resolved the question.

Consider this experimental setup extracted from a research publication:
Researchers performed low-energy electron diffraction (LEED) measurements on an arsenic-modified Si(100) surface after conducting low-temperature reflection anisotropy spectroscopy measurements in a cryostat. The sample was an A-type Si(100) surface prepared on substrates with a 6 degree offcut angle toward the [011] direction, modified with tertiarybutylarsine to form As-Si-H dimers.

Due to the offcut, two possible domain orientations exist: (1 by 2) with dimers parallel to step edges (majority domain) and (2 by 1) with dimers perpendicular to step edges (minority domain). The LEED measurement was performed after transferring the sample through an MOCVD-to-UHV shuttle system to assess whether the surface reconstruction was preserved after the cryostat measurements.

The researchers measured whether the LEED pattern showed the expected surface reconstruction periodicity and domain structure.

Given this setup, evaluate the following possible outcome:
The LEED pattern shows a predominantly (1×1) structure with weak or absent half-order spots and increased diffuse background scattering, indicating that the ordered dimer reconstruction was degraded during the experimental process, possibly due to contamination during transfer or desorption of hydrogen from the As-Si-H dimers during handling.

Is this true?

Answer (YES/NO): NO